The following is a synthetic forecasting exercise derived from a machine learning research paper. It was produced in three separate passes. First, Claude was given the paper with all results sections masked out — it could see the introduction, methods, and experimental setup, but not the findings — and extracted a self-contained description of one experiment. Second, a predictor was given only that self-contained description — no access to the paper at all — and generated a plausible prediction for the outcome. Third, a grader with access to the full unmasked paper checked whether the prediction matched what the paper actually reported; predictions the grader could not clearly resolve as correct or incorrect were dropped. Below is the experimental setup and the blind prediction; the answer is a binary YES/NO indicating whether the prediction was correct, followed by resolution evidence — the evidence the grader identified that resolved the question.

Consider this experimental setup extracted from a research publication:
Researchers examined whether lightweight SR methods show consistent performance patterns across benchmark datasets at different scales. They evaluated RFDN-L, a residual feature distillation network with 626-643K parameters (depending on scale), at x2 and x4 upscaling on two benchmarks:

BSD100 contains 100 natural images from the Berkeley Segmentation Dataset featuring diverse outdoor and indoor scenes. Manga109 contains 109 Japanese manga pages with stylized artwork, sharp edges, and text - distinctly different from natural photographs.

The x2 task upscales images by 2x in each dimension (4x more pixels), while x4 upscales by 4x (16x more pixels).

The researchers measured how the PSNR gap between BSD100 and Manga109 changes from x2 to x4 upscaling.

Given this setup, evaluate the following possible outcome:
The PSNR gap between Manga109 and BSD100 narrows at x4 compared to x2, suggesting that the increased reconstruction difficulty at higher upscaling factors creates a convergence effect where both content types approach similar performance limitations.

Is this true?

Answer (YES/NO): YES